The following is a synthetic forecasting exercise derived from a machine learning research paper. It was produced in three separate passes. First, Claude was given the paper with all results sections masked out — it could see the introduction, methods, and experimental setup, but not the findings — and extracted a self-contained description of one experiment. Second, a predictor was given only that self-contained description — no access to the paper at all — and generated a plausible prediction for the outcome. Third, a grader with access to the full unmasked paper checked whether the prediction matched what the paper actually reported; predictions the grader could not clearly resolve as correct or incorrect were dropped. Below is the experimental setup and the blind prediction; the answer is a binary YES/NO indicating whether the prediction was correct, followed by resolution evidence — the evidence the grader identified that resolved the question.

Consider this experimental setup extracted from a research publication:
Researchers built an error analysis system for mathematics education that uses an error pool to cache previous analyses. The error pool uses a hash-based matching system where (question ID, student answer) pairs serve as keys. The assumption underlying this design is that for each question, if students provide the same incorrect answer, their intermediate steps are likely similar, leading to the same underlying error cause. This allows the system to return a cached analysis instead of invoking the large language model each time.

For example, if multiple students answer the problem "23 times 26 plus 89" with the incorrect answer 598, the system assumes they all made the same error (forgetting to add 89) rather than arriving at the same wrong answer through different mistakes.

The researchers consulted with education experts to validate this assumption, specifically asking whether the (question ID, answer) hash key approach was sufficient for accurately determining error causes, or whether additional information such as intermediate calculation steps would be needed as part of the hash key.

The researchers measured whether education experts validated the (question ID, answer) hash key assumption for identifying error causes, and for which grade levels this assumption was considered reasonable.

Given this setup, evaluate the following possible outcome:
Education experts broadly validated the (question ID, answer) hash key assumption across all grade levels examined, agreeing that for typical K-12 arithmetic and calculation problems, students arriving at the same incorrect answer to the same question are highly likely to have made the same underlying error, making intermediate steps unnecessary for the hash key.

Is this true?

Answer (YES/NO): NO